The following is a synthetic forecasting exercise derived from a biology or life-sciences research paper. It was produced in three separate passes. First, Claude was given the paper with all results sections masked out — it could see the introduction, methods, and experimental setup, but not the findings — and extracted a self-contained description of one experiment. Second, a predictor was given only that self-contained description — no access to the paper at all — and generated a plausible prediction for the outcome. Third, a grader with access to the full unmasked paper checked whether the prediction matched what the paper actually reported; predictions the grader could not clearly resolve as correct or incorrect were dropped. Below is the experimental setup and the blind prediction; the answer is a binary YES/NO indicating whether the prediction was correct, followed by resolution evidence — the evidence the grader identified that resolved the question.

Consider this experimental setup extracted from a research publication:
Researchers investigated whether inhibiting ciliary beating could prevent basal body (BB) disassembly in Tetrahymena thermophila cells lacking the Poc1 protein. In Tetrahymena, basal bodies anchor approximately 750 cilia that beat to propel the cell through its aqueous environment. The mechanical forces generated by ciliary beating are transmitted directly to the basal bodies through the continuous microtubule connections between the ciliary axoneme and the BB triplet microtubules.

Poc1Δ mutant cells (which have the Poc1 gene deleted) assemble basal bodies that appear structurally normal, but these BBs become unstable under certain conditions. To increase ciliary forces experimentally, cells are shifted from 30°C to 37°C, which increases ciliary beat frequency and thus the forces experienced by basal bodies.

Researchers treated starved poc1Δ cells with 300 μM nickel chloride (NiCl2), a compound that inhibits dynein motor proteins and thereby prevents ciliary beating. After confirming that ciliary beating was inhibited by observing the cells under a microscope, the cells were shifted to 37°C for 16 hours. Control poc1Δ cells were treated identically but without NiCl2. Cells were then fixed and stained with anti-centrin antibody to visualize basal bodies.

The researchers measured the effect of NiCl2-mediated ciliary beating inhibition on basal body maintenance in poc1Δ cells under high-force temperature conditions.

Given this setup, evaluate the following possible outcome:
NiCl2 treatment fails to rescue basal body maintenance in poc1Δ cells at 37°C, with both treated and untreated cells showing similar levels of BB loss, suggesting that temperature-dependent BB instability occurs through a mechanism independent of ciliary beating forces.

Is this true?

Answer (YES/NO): NO